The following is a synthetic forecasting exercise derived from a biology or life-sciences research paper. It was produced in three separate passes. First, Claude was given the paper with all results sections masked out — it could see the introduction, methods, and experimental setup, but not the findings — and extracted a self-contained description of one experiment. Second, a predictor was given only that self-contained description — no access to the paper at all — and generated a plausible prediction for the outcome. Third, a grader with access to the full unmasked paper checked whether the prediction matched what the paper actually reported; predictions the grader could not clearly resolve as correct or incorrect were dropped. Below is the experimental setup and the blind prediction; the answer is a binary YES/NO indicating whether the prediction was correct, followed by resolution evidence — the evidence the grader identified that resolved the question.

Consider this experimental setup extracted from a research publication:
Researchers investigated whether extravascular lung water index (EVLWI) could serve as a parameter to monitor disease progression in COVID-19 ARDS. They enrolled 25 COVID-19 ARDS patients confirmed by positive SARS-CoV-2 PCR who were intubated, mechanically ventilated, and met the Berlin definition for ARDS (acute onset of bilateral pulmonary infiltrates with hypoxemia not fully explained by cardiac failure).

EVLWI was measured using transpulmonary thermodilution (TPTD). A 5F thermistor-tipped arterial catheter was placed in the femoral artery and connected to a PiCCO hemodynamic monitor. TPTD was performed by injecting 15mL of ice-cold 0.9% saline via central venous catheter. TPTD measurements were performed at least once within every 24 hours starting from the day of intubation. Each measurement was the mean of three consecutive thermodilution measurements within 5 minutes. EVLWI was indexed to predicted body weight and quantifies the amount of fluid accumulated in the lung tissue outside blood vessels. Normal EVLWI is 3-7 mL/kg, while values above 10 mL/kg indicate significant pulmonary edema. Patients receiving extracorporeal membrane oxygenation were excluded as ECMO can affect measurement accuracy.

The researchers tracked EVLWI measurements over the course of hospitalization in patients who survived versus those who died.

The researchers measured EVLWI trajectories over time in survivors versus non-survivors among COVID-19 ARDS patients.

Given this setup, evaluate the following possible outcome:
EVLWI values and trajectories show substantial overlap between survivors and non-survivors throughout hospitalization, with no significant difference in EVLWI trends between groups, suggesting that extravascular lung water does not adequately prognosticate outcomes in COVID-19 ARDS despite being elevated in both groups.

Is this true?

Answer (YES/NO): NO